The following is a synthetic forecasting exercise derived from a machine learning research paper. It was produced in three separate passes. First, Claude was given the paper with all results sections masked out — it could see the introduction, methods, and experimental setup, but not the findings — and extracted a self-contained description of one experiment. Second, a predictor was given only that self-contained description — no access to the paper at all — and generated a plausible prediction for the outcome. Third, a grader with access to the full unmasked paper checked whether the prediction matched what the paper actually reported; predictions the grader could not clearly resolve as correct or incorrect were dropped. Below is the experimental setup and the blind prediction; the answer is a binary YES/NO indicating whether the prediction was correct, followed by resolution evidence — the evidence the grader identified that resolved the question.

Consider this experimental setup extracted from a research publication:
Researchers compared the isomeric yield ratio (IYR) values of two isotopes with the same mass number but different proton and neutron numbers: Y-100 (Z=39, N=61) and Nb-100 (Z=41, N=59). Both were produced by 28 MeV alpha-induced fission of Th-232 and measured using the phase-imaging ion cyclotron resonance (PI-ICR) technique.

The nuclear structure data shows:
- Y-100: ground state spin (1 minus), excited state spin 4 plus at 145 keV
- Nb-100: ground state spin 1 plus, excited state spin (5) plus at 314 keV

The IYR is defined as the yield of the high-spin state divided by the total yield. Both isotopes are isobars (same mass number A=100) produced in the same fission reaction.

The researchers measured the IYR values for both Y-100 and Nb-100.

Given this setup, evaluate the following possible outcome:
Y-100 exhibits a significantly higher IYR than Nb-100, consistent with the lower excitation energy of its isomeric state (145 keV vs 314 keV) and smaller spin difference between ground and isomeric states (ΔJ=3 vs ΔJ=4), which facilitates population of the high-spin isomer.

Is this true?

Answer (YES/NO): NO